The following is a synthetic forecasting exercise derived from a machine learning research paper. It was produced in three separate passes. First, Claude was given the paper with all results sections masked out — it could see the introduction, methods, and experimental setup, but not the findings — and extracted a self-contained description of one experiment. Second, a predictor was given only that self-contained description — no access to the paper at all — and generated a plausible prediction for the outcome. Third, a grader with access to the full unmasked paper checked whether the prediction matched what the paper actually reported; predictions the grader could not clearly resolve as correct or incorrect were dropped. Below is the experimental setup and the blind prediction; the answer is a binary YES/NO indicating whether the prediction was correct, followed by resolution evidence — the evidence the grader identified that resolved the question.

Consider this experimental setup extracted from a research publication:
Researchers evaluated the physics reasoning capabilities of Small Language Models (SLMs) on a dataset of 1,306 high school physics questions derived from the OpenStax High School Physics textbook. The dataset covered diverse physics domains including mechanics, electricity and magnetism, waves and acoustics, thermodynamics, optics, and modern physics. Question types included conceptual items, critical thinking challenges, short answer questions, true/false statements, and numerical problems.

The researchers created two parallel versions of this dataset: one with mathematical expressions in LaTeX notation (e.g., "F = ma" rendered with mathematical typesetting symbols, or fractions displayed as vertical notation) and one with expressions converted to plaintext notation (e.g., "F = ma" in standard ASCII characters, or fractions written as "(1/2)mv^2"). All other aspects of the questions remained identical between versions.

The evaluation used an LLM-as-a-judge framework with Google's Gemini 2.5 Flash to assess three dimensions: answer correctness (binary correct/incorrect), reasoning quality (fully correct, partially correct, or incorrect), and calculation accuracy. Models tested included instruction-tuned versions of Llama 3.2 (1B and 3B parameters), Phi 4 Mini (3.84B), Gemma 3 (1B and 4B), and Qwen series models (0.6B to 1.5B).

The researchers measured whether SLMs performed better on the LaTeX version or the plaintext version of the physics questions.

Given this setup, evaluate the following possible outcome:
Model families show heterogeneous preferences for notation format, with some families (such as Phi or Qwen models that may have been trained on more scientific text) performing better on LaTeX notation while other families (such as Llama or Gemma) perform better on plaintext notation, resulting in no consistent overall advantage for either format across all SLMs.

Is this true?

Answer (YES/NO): NO